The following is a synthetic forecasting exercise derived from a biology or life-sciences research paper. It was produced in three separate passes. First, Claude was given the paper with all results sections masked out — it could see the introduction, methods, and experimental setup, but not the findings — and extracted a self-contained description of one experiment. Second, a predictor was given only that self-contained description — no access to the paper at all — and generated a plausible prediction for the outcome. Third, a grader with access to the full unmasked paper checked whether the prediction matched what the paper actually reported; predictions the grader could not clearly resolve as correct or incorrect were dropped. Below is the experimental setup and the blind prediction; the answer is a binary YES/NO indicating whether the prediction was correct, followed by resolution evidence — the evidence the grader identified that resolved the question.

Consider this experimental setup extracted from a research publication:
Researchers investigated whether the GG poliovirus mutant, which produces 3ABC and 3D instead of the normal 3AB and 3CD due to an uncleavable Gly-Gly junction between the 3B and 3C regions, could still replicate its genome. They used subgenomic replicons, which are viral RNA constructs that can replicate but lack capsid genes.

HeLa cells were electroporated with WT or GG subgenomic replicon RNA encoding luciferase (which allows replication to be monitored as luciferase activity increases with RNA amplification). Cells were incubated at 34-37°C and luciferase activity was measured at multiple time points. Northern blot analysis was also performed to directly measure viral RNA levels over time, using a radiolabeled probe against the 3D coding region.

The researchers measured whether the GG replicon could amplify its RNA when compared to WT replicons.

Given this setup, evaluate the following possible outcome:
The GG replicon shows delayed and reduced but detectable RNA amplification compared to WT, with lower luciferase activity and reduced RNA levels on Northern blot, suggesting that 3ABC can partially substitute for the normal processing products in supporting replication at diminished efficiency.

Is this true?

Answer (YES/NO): NO